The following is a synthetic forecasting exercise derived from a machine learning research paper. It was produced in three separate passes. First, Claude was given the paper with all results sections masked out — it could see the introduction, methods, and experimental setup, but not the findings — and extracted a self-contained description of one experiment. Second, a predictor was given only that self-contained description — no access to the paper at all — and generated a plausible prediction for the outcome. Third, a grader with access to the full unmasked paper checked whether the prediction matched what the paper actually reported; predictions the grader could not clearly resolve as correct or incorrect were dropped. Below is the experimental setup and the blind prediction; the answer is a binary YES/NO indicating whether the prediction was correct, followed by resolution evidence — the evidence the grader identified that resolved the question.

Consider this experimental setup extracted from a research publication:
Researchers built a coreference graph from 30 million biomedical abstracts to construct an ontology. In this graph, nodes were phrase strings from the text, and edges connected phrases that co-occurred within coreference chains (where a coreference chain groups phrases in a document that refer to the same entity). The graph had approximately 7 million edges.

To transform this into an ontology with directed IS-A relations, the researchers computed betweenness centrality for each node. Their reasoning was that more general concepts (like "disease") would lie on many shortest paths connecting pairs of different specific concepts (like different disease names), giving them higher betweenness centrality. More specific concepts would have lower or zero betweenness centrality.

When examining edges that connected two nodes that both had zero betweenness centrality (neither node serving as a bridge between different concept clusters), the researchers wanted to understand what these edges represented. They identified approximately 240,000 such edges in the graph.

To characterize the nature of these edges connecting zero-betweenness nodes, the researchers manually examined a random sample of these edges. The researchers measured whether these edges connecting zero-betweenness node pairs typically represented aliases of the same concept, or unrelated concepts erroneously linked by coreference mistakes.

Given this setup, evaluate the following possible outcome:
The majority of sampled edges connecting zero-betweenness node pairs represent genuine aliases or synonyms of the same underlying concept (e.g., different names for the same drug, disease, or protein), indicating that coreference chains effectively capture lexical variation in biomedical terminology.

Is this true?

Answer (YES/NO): YES